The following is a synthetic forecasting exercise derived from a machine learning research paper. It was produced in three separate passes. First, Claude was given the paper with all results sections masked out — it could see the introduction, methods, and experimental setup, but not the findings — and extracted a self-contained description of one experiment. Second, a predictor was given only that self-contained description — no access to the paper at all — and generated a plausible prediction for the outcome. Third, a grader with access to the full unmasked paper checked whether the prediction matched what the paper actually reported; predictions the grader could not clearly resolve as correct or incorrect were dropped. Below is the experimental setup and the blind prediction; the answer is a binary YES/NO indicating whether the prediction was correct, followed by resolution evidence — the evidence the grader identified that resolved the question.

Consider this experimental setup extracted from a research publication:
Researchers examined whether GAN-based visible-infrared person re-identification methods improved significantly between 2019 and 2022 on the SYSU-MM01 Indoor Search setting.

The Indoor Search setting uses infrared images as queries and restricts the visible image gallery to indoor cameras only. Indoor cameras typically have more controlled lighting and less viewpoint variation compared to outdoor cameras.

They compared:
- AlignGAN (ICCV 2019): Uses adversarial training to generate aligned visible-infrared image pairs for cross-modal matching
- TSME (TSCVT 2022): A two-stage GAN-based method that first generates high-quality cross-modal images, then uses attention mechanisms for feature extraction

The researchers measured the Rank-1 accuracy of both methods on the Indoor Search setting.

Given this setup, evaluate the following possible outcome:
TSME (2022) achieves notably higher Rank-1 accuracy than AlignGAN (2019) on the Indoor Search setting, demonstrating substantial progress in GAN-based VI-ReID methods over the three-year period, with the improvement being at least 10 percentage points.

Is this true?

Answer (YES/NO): YES